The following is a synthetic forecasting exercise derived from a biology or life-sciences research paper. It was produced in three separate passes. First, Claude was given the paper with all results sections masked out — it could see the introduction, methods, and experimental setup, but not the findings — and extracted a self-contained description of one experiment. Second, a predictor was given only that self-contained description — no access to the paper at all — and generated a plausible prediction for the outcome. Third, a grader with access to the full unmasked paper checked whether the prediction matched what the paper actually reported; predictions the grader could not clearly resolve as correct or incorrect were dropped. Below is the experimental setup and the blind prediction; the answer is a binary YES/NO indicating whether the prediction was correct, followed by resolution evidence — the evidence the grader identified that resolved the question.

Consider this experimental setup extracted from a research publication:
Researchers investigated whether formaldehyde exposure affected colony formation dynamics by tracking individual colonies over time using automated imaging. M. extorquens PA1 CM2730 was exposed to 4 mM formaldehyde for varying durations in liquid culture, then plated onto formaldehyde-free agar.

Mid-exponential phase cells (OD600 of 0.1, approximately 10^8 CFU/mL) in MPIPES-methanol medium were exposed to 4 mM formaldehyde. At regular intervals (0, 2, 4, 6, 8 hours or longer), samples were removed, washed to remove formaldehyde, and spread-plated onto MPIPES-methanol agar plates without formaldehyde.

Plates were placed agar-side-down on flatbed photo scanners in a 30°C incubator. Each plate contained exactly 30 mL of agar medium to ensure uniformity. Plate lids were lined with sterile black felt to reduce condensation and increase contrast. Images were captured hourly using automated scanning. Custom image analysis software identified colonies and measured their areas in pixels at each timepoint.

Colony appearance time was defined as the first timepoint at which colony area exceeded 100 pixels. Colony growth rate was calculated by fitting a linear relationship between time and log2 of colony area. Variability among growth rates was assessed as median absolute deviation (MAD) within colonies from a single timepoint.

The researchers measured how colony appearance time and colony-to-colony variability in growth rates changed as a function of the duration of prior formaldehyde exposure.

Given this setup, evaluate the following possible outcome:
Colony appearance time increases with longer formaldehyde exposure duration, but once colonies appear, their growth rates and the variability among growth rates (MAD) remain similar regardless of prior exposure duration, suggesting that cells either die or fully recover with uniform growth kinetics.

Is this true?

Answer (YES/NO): NO